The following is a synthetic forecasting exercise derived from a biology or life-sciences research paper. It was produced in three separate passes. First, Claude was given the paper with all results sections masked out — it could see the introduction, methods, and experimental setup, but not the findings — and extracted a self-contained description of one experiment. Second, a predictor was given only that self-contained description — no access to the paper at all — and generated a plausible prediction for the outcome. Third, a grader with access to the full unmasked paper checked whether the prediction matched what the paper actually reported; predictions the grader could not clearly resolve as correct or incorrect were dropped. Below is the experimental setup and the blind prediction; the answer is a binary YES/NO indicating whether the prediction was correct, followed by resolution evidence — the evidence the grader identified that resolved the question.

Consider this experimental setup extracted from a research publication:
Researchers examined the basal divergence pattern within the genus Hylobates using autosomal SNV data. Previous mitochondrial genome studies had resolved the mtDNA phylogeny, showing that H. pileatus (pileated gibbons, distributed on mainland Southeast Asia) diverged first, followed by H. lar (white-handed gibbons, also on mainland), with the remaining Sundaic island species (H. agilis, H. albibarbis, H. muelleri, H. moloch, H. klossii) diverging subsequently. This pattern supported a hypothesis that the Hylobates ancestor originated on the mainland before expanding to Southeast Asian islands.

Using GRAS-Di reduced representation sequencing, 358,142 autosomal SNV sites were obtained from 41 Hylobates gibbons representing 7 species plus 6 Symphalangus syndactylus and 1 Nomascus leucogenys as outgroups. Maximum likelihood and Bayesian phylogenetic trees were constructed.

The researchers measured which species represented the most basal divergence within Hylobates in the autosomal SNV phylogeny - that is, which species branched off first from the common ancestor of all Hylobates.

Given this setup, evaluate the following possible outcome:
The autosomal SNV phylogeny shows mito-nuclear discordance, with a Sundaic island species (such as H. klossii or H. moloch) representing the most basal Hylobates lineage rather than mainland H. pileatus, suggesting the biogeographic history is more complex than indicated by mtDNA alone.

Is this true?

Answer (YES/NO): NO